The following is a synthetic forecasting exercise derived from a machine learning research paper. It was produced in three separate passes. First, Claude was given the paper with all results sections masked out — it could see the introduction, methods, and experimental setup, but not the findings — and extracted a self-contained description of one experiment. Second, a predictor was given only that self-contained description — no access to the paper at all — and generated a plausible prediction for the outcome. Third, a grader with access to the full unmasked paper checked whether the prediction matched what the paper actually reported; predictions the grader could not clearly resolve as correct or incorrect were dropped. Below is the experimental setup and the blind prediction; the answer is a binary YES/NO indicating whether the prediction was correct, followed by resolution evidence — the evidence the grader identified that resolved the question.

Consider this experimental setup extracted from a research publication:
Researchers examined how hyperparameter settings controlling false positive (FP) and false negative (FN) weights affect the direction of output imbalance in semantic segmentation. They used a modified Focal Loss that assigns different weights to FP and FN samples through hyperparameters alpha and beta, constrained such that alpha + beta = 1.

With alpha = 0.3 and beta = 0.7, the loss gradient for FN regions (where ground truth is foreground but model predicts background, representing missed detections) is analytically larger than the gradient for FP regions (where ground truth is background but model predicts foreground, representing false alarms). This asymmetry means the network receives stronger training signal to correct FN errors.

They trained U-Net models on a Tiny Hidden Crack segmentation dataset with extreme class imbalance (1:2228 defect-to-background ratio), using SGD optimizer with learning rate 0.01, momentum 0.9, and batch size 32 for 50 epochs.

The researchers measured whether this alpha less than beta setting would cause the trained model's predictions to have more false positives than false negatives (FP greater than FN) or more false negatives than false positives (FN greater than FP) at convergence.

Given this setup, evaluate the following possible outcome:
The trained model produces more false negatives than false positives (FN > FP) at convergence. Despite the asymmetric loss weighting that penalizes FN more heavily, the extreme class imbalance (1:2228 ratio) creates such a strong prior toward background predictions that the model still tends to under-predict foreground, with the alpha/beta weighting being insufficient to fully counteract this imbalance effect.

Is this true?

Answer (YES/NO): YES